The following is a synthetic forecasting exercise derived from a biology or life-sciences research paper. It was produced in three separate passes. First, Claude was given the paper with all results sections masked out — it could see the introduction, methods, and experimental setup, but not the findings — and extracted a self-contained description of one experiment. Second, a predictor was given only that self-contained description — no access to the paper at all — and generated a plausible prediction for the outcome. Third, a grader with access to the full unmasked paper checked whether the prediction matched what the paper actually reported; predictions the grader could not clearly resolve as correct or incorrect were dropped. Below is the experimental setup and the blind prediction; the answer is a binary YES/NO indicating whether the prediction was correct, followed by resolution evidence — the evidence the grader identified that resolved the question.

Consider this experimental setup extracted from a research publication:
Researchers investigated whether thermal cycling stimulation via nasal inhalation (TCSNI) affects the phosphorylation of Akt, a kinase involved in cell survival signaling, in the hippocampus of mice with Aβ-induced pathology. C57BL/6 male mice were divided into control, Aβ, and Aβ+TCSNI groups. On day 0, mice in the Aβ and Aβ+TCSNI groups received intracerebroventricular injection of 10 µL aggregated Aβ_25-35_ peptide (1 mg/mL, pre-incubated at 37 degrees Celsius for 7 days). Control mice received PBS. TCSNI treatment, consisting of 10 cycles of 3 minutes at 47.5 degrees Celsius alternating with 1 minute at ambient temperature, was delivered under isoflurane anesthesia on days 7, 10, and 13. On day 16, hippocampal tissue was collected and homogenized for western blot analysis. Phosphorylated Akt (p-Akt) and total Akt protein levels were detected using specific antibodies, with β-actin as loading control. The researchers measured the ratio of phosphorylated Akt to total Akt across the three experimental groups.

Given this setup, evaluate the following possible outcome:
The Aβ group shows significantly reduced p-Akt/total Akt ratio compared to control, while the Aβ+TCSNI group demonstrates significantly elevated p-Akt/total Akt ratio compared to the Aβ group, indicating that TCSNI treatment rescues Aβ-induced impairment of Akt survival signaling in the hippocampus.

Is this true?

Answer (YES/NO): YES